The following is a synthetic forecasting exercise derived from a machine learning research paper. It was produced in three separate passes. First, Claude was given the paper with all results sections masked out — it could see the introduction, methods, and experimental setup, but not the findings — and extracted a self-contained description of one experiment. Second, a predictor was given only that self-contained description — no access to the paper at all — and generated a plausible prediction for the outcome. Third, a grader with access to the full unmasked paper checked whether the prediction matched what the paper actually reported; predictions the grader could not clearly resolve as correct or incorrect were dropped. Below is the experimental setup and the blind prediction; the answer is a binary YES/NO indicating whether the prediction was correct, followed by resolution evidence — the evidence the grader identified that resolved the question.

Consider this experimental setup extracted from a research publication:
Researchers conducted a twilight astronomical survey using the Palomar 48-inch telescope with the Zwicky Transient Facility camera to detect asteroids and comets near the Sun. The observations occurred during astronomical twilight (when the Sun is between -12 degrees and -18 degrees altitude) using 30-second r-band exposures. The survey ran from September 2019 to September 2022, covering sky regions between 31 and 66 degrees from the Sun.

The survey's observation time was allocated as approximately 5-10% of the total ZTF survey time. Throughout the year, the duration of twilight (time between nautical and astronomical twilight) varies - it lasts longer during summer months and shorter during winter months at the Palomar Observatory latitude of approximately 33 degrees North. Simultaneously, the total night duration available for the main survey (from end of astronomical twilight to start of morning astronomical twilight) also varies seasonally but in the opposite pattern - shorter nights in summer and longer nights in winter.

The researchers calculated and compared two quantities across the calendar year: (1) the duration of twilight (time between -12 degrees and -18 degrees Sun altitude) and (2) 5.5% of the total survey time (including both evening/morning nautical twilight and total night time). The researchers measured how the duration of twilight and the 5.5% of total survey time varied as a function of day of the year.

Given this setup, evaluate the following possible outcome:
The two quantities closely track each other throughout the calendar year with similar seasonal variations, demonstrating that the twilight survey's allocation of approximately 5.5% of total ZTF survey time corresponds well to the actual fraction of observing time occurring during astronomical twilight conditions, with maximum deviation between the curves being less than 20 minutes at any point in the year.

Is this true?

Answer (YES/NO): NO